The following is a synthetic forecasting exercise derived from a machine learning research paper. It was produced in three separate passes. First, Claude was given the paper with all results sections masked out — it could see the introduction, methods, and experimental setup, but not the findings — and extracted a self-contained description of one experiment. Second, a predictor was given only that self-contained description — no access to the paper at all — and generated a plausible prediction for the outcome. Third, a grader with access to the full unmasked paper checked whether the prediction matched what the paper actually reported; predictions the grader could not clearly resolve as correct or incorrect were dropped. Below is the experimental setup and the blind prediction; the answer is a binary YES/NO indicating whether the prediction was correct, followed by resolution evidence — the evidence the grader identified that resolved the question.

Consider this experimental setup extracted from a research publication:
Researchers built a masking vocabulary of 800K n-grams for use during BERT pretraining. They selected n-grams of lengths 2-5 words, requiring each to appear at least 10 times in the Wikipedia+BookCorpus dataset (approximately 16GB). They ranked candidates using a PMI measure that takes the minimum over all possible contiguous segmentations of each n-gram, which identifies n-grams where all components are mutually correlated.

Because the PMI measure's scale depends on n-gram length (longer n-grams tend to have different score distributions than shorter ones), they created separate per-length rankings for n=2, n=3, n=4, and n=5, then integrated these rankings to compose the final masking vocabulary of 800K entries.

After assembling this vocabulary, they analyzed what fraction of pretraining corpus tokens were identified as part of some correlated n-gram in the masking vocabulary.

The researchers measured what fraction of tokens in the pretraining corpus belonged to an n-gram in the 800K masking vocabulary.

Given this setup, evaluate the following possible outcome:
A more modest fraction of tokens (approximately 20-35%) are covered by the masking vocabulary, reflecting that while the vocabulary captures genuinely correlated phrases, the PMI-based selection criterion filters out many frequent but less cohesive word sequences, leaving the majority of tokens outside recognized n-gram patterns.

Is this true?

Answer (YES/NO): NO